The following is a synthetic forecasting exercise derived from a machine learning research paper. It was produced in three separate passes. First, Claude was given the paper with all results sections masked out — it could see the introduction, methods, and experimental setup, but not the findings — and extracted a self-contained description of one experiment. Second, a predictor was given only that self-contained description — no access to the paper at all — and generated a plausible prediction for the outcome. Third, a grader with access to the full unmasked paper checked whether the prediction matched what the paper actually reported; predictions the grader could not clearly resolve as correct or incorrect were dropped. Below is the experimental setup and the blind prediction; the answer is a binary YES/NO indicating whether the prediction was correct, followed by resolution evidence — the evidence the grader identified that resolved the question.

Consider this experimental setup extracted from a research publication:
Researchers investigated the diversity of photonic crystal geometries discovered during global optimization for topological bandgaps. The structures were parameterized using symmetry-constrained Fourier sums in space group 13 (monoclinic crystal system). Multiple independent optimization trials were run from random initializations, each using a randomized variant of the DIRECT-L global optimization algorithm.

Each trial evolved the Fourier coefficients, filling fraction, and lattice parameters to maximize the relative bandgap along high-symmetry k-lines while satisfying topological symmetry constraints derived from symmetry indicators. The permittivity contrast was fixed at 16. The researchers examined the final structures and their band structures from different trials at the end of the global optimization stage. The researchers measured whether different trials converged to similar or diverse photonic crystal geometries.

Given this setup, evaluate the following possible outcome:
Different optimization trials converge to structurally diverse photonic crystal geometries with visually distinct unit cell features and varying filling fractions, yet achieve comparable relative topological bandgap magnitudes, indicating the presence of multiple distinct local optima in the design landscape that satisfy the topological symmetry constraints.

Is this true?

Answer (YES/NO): NO